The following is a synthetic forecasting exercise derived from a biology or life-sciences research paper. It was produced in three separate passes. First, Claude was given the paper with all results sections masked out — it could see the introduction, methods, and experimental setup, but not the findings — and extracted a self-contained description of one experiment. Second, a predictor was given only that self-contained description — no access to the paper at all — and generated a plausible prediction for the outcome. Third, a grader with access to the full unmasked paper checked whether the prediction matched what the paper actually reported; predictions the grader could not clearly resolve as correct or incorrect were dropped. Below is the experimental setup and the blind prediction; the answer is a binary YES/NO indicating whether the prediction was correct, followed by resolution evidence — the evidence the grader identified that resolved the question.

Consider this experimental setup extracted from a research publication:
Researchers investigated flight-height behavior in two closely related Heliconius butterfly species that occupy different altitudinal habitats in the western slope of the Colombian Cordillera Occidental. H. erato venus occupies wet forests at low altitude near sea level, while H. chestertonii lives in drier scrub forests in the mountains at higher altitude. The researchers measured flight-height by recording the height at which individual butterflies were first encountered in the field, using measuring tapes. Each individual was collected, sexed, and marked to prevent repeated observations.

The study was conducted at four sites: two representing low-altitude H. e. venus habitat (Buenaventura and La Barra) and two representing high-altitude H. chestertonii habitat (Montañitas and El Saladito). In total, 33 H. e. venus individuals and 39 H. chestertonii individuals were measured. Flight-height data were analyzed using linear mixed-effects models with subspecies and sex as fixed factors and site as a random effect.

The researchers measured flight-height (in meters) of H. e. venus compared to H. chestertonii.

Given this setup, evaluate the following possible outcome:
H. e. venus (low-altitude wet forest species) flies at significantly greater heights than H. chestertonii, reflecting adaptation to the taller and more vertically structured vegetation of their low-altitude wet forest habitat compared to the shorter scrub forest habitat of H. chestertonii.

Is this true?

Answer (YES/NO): YES